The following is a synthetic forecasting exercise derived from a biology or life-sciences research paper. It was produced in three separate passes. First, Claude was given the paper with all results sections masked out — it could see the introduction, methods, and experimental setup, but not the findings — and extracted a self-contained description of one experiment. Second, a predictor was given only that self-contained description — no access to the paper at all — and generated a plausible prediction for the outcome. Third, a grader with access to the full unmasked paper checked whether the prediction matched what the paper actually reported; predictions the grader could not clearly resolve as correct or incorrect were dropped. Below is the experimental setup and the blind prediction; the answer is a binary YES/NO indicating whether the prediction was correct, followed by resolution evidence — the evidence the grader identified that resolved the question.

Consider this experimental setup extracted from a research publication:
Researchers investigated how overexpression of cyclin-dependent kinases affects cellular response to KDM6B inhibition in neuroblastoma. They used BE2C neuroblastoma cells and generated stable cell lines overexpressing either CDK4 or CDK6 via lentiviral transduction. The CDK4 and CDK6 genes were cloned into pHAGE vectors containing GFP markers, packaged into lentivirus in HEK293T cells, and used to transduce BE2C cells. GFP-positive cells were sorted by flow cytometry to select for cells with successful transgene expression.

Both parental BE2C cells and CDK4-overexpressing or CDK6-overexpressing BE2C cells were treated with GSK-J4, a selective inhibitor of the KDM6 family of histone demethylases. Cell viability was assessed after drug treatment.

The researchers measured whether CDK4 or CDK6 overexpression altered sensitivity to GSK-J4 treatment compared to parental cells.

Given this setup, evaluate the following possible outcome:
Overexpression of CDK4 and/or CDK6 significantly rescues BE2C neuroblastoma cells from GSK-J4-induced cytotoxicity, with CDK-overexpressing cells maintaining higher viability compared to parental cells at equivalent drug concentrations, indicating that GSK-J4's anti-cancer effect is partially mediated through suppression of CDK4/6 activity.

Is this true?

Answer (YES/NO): YES